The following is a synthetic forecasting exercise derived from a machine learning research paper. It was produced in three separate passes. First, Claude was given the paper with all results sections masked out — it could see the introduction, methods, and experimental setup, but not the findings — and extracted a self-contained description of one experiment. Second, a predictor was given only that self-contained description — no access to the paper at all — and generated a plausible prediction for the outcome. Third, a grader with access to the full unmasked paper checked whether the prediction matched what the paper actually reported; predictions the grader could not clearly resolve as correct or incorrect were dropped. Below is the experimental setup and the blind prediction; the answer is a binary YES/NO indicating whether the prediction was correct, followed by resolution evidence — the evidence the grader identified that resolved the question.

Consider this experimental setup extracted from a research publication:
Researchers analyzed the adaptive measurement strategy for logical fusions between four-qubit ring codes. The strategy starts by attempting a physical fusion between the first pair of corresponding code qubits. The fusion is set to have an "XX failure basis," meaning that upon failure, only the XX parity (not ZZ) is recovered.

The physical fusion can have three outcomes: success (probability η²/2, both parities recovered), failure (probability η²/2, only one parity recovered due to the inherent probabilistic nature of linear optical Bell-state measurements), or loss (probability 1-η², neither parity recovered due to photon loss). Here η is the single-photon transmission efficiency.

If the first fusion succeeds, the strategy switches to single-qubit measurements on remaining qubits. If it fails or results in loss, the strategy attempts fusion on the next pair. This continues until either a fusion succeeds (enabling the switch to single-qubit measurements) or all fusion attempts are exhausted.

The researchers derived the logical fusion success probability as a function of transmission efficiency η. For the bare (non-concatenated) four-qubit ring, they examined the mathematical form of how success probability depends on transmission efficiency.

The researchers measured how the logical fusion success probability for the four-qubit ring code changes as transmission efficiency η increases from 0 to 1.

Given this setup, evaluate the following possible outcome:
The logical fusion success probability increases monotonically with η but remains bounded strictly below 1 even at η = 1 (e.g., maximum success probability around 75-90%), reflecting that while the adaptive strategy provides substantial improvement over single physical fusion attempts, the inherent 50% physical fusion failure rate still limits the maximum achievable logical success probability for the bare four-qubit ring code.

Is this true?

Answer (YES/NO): NO